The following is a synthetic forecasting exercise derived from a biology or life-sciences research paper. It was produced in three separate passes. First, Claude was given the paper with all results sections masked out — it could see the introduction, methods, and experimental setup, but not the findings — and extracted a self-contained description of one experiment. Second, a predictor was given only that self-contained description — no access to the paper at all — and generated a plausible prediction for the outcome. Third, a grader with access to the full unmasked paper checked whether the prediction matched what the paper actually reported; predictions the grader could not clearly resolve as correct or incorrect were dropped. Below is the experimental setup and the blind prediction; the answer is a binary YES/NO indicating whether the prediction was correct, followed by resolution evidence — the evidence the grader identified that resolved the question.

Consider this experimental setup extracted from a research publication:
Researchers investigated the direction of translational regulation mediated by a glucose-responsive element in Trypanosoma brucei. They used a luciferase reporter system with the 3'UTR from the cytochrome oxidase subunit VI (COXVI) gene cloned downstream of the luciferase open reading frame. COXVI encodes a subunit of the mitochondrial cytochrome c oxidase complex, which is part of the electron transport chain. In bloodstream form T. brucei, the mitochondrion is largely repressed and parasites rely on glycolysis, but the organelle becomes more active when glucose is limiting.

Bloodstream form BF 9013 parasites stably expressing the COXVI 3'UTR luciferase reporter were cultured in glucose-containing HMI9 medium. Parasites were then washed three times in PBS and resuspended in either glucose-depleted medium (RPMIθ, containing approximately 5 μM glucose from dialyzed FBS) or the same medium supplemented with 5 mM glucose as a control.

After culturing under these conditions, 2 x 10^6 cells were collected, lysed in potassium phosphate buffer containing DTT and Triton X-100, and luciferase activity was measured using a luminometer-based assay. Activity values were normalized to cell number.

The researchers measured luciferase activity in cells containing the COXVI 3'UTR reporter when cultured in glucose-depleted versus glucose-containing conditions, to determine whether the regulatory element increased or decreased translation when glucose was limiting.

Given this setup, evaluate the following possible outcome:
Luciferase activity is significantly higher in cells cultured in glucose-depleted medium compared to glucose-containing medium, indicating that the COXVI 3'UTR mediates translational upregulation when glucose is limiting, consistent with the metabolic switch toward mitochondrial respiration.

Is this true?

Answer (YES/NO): YES